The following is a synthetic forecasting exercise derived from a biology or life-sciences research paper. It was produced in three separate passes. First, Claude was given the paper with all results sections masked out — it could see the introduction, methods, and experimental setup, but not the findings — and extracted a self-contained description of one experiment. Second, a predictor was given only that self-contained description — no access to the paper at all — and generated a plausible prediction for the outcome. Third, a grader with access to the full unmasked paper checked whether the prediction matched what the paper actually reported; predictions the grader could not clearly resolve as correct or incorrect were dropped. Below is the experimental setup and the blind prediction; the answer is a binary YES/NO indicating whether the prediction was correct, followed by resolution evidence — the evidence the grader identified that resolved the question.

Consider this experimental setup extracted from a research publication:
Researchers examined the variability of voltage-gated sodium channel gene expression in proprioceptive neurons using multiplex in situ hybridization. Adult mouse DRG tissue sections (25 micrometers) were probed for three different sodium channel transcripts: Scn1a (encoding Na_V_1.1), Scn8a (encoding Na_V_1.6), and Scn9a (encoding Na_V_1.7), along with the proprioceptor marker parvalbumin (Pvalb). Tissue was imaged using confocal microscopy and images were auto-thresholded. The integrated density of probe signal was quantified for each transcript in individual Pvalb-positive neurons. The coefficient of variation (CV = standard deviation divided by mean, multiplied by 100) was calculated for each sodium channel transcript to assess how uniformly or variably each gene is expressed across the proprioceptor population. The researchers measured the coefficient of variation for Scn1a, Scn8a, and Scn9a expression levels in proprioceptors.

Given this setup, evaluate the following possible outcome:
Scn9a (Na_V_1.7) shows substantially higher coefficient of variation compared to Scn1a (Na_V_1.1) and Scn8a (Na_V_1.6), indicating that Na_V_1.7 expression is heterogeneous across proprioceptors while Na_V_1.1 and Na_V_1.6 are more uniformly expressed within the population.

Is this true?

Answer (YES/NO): NO